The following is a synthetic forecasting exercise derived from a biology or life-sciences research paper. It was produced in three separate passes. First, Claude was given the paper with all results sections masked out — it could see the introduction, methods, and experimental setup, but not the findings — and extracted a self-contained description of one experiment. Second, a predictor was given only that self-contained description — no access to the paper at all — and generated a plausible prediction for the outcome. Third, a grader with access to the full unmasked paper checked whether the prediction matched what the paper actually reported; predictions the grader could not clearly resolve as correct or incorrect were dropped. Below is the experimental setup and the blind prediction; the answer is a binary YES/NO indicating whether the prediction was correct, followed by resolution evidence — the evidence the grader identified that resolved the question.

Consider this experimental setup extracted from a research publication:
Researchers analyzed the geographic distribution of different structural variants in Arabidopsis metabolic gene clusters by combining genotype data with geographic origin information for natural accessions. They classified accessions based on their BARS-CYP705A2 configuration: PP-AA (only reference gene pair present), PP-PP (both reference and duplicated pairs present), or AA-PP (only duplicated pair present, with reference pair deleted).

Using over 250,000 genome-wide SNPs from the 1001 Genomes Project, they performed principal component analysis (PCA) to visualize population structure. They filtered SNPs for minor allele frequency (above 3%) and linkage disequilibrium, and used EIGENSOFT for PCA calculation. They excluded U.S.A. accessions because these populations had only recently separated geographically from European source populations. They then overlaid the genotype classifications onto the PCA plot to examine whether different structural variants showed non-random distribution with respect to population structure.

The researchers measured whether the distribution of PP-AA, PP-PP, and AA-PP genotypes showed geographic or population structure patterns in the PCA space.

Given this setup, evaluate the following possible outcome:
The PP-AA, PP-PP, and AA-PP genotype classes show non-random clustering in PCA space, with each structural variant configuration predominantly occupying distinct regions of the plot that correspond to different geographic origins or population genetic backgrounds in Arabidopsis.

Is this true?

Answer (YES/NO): YES